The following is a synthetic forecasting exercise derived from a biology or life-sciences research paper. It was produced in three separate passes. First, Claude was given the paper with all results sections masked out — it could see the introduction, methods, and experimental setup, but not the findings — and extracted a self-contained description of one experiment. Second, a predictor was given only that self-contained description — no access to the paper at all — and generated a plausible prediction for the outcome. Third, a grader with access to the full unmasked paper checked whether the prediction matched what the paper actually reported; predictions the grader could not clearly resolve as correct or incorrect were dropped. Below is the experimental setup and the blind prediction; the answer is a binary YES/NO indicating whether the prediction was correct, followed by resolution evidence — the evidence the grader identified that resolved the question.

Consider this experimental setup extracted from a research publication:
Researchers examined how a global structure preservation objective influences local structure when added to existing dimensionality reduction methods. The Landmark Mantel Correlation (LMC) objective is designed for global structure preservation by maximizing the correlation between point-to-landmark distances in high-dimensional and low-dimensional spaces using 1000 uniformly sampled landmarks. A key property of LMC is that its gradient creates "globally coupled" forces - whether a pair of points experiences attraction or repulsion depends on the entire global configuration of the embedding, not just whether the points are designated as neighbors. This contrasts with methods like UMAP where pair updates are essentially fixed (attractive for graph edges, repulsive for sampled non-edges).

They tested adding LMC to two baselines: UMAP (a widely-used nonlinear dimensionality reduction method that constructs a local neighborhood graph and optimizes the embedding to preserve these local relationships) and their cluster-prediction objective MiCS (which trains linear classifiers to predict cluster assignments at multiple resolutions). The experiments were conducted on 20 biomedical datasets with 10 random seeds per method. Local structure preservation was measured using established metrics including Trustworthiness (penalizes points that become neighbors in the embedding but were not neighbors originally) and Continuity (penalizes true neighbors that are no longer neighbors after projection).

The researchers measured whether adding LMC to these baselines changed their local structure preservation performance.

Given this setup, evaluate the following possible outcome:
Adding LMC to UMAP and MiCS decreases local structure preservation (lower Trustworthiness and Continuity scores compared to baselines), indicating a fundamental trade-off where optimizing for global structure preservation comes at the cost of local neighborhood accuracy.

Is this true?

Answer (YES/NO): NO